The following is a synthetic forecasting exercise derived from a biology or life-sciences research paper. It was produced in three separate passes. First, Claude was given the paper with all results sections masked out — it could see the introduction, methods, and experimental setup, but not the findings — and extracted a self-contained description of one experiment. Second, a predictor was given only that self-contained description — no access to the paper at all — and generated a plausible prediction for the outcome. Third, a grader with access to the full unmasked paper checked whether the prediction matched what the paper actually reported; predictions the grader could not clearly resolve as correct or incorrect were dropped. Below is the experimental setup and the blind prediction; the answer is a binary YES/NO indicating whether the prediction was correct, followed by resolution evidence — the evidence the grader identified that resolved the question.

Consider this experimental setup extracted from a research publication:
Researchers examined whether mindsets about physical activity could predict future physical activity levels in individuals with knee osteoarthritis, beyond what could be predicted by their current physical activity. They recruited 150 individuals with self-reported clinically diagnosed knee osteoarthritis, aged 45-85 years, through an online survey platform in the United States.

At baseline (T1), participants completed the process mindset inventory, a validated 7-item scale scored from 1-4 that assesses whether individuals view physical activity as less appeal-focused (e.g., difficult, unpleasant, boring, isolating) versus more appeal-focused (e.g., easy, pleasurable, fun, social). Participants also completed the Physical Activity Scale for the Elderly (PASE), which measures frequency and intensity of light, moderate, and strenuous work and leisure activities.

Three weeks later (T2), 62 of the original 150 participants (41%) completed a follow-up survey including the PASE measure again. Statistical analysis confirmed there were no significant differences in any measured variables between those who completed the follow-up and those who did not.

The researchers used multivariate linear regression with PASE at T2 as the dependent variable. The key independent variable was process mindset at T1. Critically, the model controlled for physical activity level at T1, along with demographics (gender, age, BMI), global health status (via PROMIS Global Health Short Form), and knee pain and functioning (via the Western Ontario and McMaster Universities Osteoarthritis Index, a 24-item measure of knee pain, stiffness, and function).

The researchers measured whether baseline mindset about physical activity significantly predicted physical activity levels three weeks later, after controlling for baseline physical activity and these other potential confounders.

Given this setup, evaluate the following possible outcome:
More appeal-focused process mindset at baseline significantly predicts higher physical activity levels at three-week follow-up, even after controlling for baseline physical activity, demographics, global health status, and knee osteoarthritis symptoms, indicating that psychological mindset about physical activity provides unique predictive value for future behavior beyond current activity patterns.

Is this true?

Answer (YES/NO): YES